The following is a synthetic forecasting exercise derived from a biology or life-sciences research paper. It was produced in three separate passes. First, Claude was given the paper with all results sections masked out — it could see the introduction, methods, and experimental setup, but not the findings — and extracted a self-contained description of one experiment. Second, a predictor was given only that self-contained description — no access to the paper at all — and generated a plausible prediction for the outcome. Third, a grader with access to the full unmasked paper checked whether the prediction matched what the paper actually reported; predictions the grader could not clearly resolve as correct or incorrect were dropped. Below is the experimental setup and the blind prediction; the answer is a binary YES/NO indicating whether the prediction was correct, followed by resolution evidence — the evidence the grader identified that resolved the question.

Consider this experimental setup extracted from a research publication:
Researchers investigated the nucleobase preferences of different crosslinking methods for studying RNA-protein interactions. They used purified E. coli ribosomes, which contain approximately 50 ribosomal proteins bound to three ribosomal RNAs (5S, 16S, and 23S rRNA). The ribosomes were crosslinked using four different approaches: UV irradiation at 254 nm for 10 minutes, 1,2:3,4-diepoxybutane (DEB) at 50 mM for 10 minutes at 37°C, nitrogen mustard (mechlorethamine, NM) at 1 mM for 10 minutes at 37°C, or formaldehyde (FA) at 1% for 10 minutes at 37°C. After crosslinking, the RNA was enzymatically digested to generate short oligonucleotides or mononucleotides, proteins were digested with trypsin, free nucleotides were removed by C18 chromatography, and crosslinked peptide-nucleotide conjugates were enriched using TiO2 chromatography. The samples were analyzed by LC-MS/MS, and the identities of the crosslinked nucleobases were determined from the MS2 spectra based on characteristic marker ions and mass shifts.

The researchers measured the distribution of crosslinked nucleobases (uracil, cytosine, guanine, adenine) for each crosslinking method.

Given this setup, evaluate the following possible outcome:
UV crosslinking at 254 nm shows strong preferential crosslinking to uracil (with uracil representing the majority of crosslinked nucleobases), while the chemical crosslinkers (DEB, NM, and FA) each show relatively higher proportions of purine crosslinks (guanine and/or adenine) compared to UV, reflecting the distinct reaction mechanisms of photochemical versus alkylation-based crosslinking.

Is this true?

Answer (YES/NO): YES